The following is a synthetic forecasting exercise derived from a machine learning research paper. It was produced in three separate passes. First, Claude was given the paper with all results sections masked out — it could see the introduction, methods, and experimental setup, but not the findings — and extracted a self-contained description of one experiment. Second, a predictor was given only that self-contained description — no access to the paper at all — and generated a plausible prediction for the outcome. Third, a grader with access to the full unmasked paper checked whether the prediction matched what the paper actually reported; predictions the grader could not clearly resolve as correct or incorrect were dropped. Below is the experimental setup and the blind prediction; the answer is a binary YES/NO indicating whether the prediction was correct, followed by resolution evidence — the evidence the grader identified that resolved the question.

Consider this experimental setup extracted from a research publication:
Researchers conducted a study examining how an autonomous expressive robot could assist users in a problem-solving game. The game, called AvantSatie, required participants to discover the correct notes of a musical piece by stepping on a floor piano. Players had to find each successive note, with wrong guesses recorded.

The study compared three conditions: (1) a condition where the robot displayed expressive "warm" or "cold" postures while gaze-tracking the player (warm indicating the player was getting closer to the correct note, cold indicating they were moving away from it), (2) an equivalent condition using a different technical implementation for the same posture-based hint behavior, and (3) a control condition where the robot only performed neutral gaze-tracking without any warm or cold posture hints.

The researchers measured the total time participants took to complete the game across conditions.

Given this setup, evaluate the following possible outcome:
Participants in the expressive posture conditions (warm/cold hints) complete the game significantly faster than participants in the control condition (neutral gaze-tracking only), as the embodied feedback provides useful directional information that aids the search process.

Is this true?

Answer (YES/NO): NO